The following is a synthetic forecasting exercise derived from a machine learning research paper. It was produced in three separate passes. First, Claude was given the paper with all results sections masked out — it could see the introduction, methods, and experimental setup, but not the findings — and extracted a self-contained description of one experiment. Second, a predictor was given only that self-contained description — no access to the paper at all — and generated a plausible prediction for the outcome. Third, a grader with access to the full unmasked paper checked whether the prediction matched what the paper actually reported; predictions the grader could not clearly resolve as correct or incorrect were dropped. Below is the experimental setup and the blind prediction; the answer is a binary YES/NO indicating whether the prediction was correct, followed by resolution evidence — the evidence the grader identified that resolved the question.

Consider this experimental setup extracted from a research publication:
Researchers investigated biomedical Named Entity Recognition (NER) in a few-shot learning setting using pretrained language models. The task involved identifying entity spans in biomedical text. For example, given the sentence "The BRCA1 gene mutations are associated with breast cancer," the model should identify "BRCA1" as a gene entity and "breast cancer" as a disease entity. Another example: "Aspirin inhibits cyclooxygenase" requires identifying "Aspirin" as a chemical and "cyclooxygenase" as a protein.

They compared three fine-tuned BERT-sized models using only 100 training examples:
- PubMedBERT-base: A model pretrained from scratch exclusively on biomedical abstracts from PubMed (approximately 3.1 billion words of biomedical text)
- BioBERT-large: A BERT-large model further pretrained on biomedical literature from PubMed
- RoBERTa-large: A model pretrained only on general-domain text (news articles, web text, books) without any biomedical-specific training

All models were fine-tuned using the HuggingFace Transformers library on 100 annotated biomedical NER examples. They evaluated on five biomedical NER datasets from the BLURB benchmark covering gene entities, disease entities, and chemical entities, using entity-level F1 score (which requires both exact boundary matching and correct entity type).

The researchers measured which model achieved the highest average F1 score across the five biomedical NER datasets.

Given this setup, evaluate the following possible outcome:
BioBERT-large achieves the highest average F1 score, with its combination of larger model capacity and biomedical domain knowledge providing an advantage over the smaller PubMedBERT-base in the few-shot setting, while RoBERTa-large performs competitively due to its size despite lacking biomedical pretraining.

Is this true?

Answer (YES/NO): NO